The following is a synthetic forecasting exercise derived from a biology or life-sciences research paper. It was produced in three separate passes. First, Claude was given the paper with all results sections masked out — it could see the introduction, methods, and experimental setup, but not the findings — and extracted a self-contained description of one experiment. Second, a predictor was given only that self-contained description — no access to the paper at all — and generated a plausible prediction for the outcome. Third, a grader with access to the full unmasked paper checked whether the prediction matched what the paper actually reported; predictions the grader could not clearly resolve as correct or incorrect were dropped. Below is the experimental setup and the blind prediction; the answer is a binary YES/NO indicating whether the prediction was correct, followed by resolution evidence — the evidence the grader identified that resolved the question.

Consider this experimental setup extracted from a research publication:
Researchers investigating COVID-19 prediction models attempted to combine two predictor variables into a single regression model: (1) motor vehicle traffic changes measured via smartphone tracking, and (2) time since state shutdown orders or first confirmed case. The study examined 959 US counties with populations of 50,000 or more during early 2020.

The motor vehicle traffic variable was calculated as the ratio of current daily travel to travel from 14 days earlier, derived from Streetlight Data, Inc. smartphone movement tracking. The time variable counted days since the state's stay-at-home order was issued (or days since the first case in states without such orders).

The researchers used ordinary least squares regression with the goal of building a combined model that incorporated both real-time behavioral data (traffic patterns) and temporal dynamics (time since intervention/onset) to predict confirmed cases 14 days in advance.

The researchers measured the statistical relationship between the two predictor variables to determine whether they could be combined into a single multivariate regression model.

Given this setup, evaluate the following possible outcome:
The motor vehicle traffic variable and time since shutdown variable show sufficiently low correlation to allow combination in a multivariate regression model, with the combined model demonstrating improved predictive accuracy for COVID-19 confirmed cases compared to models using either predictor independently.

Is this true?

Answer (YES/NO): NO